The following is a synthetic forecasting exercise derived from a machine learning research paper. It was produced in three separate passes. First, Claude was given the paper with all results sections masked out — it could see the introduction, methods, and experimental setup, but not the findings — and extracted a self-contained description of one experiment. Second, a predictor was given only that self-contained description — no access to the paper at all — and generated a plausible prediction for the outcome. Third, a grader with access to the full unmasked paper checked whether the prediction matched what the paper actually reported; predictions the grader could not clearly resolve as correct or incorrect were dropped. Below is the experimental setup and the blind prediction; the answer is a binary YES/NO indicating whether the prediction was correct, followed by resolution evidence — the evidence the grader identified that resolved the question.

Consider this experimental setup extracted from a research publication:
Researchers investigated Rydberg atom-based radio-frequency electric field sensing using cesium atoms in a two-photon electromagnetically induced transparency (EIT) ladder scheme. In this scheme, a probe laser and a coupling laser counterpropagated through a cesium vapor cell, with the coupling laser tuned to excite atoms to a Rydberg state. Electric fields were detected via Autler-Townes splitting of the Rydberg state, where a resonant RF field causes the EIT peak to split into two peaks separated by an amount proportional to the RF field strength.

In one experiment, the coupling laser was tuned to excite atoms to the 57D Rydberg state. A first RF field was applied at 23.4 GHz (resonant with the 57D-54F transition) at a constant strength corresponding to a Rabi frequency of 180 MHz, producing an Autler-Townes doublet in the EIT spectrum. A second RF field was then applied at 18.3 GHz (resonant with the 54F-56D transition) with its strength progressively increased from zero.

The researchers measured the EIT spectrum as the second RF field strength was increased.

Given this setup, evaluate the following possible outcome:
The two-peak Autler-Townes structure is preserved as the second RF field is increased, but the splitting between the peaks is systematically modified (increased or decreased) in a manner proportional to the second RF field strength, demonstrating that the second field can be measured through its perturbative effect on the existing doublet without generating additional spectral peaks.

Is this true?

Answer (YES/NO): NO